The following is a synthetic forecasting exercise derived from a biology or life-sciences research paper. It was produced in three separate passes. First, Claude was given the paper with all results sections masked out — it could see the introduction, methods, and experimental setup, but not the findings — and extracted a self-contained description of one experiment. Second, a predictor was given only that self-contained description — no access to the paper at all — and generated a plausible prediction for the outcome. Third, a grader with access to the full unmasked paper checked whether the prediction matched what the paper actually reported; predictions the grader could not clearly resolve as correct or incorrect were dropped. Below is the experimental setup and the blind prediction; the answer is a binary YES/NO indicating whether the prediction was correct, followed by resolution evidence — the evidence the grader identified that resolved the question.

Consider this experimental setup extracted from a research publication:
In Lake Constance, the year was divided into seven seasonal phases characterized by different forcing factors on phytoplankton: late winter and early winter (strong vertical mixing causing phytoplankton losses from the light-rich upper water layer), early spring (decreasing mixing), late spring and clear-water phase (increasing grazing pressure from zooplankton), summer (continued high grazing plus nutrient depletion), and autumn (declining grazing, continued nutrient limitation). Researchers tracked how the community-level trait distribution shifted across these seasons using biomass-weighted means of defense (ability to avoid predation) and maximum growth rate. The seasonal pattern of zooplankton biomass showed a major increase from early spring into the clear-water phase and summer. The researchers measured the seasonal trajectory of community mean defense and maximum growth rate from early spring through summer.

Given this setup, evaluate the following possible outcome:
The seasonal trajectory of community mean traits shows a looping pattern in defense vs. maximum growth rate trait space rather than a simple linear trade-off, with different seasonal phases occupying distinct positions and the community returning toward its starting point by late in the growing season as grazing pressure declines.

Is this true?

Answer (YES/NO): YES